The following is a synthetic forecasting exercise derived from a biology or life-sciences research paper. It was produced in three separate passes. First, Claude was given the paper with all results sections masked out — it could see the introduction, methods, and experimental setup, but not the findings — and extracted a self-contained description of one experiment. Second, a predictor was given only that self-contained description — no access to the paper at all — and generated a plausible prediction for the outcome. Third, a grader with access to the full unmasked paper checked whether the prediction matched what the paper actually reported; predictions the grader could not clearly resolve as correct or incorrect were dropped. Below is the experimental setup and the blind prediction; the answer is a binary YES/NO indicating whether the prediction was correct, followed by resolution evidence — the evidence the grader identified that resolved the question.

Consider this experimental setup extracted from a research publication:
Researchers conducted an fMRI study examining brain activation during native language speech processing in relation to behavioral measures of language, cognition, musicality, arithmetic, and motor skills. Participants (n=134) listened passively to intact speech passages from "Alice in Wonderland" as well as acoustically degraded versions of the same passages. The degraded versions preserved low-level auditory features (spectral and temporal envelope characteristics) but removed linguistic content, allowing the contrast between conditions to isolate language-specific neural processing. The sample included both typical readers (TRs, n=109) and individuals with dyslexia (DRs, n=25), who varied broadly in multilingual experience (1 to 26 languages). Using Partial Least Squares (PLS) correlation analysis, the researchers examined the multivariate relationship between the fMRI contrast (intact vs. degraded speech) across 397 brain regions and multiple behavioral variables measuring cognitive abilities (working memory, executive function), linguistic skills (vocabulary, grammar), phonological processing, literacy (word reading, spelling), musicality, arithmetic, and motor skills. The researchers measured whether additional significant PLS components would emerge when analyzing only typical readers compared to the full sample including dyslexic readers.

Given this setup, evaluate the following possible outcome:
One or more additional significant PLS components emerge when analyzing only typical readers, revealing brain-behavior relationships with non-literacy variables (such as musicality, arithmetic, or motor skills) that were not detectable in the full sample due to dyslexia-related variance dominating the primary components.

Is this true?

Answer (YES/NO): NO